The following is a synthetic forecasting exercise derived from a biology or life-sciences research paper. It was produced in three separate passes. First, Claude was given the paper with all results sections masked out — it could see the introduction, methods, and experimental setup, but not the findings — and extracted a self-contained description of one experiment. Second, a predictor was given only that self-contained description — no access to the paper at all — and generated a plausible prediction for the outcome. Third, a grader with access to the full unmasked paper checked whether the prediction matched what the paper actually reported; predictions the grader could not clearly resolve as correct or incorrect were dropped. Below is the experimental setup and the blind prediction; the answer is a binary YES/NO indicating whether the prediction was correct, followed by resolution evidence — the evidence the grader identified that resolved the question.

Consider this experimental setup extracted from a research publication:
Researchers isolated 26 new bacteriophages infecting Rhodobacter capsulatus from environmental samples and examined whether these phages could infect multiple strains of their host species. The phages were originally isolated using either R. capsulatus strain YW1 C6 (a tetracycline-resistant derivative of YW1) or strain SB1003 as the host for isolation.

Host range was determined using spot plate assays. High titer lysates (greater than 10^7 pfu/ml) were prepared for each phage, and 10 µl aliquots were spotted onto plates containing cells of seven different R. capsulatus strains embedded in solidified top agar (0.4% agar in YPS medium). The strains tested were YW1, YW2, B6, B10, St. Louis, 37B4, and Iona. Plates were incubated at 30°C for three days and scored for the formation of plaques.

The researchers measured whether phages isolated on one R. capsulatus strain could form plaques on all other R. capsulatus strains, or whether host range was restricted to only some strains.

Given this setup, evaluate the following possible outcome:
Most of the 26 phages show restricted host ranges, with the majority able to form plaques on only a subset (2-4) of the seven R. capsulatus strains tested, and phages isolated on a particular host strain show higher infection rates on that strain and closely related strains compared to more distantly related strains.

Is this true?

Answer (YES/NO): NO